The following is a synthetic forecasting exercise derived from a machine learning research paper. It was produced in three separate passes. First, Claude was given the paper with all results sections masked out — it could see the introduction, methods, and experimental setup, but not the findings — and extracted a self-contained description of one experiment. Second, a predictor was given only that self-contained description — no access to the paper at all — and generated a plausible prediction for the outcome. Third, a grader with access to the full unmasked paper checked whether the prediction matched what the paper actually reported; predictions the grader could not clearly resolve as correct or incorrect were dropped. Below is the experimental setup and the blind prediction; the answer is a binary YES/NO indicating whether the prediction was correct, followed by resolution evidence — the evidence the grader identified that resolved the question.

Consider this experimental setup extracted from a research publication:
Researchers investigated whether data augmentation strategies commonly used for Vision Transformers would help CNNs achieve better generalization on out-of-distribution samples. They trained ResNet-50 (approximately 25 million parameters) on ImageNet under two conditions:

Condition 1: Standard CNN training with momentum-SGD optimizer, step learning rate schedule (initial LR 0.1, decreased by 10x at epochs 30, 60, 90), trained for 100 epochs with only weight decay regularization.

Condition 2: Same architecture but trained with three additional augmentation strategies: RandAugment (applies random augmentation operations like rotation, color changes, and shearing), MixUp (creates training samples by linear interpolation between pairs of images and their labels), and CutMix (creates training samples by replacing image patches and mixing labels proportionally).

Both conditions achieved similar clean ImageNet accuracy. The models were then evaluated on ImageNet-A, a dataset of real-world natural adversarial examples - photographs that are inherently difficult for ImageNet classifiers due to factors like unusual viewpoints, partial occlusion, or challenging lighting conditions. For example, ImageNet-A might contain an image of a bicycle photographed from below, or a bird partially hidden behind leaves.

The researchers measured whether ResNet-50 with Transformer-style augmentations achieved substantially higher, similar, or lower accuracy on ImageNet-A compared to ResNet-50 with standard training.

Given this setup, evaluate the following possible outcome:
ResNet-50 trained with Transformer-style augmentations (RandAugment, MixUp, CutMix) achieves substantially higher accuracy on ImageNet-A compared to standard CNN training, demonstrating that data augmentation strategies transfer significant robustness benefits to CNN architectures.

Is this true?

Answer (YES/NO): YES